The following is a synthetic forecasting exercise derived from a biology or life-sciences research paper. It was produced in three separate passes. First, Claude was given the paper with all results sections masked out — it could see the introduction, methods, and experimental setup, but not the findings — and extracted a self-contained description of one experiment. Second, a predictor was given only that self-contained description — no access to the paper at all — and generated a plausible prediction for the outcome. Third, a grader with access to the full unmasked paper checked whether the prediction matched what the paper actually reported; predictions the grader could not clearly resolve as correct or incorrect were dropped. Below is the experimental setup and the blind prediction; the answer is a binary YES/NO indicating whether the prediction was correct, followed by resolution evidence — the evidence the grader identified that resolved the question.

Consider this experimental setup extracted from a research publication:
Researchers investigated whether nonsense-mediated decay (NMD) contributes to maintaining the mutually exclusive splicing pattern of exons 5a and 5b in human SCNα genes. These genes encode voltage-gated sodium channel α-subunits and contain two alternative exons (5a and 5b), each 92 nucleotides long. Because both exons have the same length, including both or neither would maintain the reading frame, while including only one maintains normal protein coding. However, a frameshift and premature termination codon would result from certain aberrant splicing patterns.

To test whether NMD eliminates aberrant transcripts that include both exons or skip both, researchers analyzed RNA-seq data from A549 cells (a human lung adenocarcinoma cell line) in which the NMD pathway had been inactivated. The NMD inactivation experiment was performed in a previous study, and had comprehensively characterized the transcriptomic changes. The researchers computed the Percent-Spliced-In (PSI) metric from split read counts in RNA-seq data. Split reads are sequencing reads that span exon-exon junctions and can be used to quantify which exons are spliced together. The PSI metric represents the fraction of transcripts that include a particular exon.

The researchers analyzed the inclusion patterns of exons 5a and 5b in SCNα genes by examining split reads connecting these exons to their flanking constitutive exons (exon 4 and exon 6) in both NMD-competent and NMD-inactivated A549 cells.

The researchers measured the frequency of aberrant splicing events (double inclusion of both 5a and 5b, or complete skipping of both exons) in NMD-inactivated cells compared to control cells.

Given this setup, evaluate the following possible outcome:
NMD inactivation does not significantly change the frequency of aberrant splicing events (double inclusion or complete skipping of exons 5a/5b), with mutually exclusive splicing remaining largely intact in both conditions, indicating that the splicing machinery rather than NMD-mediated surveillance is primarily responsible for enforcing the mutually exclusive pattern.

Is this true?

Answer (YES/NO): NO